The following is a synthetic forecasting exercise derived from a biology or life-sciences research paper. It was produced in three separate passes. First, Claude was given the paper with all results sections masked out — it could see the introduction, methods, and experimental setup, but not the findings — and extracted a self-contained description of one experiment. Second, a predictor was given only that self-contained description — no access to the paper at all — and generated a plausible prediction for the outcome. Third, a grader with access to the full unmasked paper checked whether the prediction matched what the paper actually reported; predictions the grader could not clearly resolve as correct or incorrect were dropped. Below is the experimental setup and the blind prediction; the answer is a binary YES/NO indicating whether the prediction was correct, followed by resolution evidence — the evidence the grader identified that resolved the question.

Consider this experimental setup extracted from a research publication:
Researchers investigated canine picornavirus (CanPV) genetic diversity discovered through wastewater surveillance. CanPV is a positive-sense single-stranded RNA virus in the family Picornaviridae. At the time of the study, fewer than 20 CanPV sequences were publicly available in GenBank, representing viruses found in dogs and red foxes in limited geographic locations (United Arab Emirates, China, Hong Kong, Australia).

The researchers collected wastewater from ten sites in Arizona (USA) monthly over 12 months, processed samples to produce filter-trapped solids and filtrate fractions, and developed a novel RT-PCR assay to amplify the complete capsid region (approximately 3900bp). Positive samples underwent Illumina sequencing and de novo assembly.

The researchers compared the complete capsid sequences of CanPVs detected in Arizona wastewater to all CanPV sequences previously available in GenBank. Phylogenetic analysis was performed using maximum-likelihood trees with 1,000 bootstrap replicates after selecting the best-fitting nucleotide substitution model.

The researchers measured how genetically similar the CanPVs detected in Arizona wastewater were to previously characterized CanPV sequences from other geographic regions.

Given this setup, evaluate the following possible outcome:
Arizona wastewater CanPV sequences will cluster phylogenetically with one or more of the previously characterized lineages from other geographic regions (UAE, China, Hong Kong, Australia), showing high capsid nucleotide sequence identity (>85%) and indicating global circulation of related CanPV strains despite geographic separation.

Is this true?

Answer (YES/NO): YES